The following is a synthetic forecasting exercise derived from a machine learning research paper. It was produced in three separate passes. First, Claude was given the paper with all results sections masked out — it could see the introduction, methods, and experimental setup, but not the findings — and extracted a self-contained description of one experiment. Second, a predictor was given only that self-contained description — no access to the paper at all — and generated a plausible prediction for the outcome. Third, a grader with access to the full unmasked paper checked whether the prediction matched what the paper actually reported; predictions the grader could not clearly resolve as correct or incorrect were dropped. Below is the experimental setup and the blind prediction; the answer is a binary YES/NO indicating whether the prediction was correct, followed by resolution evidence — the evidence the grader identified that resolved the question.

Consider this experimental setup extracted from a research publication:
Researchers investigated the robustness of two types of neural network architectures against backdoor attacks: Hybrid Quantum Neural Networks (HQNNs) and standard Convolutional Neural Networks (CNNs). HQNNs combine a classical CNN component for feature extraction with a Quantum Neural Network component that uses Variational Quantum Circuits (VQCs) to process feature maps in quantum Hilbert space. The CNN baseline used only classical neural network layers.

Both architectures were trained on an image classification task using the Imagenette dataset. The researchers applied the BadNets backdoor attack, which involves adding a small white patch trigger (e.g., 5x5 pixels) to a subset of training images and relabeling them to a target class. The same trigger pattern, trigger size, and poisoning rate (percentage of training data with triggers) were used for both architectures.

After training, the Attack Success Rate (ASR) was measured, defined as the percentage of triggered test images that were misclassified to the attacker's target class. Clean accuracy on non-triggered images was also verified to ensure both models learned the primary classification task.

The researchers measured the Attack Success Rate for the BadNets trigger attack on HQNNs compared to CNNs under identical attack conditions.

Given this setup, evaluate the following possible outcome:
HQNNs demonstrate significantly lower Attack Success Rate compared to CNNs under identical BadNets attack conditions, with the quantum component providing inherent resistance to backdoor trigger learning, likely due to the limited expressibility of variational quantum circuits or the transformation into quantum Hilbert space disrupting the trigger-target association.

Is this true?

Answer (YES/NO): YES